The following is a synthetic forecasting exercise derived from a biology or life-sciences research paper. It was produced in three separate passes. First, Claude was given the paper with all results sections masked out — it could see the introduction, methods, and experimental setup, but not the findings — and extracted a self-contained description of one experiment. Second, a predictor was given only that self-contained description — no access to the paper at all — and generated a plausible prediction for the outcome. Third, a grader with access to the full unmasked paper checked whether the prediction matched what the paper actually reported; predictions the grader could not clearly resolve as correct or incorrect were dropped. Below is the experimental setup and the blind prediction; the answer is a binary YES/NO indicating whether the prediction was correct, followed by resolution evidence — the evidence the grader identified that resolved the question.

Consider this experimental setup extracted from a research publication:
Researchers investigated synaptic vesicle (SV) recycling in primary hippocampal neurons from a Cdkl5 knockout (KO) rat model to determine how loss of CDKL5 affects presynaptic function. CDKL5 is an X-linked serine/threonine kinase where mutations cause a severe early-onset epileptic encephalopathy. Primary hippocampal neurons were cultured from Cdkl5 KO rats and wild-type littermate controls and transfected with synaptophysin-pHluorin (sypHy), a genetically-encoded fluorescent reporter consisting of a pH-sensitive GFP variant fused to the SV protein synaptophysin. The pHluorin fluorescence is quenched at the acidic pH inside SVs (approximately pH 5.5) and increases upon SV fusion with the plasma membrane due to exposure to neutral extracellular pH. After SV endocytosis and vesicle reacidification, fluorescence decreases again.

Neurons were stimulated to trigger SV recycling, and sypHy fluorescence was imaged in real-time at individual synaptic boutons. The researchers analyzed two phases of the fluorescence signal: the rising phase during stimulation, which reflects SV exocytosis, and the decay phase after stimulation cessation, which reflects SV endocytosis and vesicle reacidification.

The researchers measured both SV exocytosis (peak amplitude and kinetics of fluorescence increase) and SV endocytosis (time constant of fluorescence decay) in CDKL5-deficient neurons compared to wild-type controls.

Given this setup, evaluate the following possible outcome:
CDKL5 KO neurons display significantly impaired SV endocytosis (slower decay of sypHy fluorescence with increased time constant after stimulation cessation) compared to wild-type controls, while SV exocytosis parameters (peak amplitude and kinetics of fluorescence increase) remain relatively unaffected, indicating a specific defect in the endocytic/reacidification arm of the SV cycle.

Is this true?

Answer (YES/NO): YES